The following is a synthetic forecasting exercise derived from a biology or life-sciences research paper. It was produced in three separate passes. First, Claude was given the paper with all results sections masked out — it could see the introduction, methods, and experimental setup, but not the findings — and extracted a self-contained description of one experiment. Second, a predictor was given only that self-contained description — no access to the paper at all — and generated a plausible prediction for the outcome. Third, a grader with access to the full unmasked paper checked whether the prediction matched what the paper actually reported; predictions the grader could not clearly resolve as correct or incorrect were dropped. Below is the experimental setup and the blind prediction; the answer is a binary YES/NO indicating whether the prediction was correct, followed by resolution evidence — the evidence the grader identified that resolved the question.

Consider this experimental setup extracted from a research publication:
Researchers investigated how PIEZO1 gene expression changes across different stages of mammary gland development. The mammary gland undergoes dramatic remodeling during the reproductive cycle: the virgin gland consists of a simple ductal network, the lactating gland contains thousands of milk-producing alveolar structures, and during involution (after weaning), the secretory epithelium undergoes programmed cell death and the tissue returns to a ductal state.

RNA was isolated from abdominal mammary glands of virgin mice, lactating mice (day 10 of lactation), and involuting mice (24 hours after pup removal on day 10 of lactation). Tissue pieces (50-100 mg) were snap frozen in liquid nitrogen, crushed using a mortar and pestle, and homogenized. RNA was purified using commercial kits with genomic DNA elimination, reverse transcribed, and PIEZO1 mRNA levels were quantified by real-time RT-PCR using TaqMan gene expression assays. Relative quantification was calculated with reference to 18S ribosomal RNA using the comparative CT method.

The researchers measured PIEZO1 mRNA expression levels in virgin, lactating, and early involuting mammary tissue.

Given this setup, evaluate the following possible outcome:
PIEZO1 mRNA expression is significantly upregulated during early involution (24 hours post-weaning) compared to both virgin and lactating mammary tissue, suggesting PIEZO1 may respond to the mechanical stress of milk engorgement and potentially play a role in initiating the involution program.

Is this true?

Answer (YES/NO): NO